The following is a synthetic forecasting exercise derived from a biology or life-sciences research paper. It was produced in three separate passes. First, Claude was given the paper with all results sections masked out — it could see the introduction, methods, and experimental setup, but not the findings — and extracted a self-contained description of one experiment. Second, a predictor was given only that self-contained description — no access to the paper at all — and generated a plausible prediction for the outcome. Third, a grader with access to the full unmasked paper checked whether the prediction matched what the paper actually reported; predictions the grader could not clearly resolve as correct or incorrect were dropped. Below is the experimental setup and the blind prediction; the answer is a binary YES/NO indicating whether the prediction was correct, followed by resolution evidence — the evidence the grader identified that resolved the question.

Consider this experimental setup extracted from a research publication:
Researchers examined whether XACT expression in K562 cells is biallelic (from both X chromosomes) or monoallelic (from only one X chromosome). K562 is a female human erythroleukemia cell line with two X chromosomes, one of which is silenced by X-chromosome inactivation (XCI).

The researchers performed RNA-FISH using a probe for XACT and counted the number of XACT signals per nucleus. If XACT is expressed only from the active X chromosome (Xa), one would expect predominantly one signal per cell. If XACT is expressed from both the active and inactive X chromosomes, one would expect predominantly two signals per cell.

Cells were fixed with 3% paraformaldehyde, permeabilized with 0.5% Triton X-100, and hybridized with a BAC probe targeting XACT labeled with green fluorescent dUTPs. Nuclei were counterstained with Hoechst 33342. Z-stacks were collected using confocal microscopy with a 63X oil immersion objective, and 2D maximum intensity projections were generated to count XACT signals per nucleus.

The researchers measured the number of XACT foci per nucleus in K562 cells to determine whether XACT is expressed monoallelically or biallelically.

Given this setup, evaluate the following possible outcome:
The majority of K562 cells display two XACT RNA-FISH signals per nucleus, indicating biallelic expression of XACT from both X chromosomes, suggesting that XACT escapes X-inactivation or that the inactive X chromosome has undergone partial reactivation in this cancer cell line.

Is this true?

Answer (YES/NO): NO